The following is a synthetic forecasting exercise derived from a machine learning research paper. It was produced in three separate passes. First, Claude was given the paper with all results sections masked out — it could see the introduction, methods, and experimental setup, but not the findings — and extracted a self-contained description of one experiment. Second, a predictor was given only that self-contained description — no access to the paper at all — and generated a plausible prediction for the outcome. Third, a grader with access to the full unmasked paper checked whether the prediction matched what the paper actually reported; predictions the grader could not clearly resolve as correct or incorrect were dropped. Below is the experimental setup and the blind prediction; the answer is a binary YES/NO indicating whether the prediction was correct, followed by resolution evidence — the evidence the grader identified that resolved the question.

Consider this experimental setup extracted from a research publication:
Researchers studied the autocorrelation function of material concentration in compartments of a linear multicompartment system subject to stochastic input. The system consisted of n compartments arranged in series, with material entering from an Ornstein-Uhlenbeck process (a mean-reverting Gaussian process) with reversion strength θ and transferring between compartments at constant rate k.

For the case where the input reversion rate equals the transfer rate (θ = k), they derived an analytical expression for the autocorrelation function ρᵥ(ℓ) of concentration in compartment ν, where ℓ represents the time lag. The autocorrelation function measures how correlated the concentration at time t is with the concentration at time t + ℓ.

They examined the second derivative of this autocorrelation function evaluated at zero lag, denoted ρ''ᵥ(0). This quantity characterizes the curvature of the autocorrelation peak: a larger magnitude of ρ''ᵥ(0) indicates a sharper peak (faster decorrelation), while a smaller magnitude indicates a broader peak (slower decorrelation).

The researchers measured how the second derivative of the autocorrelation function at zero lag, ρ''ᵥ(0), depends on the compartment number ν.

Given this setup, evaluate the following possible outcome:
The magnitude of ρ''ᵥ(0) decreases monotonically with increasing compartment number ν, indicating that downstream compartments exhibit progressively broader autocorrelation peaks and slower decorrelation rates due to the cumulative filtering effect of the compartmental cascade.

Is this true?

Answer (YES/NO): YES